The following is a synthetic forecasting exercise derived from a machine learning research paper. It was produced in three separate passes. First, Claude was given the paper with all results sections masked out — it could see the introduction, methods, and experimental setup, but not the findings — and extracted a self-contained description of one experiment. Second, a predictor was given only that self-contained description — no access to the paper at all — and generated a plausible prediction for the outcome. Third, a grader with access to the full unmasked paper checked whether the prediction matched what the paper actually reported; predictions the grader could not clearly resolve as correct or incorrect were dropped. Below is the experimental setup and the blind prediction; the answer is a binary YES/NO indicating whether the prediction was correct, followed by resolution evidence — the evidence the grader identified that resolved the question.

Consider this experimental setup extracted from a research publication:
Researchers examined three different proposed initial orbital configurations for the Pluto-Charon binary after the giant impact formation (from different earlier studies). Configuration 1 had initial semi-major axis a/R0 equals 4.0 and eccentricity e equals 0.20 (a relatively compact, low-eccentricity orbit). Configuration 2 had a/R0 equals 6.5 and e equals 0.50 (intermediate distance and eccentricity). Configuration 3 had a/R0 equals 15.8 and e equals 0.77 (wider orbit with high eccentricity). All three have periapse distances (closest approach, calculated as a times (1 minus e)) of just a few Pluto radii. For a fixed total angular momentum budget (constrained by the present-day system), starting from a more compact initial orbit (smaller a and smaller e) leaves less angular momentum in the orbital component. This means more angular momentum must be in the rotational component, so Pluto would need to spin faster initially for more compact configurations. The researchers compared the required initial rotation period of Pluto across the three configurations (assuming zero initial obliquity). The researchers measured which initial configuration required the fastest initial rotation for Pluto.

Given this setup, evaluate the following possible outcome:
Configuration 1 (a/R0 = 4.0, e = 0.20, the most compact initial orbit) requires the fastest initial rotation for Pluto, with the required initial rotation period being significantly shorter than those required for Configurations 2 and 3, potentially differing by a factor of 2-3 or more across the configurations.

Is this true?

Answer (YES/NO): NO